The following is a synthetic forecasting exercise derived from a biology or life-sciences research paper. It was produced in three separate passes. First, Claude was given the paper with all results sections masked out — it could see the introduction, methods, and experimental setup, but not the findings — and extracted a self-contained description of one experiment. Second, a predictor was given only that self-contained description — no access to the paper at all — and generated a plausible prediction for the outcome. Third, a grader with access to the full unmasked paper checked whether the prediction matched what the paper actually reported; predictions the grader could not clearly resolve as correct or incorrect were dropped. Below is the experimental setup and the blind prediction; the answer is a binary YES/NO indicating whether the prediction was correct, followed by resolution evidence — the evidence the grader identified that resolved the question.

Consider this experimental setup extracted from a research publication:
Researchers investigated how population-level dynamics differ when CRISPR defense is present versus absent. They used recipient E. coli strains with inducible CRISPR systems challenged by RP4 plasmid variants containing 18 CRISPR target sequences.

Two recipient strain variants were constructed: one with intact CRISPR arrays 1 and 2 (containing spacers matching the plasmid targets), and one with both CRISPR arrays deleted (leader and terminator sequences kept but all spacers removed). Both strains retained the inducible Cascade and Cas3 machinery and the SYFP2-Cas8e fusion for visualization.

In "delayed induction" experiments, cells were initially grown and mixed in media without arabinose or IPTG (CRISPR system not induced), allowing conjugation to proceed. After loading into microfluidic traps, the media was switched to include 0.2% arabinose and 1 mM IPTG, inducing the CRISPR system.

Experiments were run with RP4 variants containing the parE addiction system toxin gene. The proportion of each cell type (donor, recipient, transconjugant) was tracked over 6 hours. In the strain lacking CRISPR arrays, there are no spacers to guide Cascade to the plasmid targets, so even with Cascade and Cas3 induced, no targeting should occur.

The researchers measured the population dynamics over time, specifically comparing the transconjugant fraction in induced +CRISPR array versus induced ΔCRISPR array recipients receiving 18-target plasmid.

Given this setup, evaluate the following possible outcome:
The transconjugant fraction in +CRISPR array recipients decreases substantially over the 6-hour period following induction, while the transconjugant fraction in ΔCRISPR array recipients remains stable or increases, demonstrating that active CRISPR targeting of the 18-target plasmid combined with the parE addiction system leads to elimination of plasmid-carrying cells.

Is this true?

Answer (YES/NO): YES